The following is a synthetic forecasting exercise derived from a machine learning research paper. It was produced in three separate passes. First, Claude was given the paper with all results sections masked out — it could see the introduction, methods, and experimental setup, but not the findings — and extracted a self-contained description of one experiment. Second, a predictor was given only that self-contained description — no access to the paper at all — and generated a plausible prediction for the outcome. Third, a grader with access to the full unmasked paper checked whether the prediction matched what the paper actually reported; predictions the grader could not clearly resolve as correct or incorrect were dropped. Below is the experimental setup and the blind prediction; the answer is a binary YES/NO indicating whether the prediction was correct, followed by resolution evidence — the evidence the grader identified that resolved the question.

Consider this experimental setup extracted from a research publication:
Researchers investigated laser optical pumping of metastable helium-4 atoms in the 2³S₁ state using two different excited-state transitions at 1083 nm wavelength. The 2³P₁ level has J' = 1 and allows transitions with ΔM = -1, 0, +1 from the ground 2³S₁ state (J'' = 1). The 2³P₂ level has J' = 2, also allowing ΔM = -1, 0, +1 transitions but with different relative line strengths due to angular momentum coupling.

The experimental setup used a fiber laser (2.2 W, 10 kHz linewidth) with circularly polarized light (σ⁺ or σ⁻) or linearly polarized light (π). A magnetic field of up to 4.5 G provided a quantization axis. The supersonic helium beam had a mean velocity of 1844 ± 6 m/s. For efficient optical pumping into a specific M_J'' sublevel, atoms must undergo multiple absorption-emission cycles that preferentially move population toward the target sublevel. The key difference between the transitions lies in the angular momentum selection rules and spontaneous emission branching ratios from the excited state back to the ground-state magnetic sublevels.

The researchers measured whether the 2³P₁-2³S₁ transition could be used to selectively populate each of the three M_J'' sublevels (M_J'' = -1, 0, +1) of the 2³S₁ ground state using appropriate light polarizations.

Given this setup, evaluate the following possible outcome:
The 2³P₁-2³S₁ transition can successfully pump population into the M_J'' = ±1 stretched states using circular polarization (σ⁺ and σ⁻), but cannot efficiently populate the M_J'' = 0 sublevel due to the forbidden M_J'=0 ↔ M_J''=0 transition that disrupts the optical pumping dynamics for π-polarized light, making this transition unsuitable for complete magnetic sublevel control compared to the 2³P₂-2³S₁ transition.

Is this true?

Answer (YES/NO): NO